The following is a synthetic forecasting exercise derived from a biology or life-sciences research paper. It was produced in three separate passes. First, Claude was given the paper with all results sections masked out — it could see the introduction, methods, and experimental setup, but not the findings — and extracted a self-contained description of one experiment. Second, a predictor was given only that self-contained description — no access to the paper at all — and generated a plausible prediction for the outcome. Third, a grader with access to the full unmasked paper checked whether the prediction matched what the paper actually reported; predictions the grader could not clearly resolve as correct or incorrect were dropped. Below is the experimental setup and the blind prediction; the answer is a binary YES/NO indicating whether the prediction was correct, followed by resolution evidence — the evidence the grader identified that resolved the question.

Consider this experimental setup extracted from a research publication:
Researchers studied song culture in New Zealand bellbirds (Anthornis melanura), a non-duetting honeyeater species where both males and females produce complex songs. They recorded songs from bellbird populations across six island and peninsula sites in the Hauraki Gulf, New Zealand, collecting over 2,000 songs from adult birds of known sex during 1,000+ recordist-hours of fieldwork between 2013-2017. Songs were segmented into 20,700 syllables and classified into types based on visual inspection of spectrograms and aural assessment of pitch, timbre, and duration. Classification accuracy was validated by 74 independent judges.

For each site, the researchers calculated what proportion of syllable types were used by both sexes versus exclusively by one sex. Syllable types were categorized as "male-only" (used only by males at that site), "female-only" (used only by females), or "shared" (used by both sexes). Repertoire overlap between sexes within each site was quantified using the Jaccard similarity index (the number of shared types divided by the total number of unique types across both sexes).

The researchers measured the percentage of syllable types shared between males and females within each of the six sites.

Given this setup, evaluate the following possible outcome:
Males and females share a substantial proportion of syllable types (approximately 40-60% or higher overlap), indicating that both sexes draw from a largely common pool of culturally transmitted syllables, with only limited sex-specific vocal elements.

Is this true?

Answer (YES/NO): NO